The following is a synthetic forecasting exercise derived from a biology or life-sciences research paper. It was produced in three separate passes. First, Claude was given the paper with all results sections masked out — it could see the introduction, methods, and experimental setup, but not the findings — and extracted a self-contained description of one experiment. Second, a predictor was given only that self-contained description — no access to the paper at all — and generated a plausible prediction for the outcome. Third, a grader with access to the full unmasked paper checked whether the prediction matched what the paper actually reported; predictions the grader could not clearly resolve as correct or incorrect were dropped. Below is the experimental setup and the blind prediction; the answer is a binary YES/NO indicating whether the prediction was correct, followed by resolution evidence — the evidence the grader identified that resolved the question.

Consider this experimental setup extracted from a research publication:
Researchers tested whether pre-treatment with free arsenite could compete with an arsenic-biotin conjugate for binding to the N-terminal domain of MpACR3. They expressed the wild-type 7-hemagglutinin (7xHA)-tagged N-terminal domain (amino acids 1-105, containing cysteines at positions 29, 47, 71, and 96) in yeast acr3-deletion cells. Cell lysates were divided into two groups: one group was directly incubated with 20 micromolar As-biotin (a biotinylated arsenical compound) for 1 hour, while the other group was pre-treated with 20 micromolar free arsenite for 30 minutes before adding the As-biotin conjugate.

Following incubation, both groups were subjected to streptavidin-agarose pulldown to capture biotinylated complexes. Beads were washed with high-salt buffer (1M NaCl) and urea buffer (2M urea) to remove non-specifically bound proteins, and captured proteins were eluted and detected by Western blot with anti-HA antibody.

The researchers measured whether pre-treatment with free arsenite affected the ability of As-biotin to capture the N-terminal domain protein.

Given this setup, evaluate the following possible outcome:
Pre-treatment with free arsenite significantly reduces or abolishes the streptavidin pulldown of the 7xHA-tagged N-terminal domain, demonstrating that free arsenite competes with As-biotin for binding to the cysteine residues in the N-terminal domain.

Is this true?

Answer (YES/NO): YES